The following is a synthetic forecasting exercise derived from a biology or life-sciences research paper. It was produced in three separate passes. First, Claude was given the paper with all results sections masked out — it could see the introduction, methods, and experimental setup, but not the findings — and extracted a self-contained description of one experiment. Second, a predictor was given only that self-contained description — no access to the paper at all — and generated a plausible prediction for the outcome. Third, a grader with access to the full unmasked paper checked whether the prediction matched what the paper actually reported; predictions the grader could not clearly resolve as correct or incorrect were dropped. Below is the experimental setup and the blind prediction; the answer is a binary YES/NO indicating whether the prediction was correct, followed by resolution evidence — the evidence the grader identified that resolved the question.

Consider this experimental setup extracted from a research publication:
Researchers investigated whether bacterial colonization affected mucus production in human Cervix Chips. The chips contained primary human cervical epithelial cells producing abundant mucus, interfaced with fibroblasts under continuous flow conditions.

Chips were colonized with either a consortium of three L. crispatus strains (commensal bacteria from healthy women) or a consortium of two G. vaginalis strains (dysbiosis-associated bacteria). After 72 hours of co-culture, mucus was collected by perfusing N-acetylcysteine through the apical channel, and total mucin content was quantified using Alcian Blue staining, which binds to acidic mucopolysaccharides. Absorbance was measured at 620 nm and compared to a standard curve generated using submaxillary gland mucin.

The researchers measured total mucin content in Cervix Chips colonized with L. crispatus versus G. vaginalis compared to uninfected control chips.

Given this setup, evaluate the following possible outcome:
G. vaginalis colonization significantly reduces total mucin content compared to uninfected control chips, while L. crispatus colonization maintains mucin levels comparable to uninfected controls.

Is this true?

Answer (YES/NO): NO